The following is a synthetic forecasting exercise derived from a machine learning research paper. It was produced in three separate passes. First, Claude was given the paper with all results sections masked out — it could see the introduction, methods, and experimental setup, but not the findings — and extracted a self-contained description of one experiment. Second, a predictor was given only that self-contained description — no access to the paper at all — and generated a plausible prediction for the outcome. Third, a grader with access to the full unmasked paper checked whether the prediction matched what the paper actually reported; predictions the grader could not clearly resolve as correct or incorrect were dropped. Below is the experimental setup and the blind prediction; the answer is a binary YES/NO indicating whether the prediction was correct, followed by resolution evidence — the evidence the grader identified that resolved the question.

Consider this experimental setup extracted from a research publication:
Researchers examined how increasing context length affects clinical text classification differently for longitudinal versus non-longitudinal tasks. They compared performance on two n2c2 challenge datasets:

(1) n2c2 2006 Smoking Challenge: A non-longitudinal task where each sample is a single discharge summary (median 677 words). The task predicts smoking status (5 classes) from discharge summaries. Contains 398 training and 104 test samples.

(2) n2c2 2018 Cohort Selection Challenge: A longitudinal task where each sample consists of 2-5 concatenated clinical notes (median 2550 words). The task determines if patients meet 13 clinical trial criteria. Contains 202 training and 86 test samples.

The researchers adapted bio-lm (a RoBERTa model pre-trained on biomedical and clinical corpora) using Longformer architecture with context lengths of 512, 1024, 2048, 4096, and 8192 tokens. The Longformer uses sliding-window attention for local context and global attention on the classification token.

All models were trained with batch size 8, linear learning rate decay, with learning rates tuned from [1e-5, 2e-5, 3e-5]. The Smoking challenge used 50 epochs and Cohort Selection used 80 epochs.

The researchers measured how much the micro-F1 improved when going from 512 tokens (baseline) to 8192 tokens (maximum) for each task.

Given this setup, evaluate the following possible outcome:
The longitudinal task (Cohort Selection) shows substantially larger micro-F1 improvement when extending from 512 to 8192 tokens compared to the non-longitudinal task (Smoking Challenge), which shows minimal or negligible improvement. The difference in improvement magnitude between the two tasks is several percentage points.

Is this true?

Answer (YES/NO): NO